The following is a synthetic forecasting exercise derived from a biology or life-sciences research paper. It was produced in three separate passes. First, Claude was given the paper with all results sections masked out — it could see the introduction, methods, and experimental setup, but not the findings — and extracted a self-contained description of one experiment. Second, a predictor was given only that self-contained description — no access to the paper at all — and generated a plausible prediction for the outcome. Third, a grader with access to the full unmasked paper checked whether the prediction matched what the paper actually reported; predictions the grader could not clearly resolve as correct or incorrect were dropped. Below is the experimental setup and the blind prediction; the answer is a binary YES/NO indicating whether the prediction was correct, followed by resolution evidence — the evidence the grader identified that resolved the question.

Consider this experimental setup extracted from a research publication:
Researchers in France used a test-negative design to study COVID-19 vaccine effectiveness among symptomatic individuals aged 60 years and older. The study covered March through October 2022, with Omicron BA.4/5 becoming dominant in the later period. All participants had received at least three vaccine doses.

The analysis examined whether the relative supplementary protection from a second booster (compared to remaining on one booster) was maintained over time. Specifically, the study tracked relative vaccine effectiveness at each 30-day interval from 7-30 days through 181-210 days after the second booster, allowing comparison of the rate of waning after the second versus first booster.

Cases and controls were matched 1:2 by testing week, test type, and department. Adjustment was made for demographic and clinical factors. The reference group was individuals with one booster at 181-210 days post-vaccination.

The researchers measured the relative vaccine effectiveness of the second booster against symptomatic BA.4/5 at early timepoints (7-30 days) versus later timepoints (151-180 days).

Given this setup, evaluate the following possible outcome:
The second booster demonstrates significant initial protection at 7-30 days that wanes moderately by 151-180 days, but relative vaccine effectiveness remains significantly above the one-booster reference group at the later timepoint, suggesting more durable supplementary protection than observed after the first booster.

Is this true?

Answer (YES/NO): NO